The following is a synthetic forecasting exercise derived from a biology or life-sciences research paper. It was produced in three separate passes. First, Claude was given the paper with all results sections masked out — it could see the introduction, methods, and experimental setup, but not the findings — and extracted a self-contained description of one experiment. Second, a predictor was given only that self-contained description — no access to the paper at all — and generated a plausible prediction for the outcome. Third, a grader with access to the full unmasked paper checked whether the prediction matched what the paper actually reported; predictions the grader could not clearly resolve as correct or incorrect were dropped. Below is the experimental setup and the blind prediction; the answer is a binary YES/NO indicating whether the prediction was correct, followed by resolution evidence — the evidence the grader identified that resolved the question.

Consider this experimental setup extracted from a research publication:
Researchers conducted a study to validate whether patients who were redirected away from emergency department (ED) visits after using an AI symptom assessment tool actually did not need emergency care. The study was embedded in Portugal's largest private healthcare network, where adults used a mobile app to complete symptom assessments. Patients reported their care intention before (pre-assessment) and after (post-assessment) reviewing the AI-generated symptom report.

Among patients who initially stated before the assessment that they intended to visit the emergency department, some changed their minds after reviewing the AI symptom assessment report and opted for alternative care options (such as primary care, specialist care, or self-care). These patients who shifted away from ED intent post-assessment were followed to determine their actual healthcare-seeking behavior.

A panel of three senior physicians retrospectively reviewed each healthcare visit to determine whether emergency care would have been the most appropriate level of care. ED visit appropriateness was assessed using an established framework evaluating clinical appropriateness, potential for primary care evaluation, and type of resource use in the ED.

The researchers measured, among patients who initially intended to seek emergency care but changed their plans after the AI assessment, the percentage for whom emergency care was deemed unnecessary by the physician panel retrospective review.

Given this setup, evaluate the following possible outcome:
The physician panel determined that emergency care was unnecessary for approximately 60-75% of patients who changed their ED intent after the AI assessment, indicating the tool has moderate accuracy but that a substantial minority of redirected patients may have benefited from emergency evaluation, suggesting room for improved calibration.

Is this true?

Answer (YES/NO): NO